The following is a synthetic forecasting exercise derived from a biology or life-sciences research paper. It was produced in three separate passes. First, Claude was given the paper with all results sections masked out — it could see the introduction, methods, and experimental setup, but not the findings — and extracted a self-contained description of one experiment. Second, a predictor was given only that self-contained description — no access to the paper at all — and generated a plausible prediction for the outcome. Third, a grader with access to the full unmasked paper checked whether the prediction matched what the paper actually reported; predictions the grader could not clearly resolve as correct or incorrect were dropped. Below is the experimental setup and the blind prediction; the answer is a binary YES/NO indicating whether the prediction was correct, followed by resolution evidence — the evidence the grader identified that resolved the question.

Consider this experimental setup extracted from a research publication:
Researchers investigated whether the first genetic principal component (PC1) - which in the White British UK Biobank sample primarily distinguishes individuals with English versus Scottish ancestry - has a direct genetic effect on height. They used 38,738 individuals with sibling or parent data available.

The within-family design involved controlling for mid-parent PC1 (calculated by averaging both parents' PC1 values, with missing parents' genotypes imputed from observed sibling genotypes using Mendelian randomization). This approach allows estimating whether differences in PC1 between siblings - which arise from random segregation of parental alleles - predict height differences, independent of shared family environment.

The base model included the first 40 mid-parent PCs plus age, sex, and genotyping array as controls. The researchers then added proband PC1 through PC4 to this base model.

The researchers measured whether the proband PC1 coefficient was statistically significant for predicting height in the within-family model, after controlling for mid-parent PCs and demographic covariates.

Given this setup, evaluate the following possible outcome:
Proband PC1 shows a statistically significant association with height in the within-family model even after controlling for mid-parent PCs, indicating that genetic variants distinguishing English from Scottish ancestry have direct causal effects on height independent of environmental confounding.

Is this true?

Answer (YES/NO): YES